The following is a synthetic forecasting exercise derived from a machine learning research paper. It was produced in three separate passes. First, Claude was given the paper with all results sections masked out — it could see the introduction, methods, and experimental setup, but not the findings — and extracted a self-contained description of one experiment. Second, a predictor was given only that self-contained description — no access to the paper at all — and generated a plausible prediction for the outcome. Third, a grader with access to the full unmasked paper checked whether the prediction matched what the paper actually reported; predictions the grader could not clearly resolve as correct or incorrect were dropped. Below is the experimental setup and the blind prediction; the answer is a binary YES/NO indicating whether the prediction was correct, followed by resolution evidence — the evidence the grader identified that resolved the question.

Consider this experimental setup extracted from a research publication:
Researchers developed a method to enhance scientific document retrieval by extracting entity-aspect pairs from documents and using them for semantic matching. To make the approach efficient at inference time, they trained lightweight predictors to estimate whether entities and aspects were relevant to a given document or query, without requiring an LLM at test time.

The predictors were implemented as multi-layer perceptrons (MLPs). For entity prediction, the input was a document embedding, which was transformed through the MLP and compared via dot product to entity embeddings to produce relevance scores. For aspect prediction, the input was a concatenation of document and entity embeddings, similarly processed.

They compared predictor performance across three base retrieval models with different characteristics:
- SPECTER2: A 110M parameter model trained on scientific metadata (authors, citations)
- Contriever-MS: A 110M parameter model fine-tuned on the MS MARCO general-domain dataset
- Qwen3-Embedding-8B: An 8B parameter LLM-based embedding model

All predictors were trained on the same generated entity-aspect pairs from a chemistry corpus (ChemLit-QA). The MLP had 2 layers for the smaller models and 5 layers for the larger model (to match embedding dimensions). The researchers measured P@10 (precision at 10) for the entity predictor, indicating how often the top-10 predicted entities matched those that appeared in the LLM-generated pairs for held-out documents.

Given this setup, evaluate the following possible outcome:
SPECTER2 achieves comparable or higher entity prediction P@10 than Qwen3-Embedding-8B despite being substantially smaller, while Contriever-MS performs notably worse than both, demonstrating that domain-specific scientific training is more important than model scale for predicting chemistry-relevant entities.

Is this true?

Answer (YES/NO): NO